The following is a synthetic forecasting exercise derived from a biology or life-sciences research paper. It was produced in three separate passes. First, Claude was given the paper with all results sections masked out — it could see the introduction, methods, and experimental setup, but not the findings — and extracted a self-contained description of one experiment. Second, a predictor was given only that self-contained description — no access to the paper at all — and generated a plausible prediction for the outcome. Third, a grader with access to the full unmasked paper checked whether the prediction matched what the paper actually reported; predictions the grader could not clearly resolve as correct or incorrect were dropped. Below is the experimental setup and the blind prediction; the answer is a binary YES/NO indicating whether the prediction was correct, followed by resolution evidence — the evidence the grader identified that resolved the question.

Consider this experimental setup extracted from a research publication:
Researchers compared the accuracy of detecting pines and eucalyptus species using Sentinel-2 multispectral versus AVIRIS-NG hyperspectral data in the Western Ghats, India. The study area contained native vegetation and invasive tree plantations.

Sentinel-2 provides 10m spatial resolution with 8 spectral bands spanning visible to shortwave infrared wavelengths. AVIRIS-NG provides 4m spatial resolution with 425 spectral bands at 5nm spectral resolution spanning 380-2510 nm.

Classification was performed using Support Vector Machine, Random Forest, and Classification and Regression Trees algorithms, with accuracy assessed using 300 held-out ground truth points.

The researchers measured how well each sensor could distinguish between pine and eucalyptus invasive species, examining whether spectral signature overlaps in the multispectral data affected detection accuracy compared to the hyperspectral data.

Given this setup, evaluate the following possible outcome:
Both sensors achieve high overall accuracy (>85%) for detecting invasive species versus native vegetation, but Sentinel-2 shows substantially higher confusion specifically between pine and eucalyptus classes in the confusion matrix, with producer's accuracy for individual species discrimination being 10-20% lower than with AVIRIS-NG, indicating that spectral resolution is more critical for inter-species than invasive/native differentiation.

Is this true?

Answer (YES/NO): NO